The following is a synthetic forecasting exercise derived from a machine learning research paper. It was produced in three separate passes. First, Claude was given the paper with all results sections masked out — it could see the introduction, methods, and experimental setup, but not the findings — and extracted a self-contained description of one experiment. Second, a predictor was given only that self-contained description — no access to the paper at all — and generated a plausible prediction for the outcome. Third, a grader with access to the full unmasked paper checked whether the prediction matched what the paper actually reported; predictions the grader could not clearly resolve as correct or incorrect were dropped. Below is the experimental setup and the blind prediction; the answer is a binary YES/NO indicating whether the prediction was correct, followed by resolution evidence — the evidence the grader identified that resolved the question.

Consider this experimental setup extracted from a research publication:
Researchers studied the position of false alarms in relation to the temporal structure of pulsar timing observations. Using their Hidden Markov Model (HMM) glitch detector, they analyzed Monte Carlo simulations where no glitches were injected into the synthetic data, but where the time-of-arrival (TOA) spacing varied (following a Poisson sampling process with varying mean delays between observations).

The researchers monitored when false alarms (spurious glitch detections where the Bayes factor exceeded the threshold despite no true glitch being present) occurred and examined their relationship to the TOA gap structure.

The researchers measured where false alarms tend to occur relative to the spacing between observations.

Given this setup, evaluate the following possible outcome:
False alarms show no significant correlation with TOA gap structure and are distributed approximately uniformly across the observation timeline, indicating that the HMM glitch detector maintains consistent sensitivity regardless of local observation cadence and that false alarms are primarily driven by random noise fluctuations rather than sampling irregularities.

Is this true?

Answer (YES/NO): NO